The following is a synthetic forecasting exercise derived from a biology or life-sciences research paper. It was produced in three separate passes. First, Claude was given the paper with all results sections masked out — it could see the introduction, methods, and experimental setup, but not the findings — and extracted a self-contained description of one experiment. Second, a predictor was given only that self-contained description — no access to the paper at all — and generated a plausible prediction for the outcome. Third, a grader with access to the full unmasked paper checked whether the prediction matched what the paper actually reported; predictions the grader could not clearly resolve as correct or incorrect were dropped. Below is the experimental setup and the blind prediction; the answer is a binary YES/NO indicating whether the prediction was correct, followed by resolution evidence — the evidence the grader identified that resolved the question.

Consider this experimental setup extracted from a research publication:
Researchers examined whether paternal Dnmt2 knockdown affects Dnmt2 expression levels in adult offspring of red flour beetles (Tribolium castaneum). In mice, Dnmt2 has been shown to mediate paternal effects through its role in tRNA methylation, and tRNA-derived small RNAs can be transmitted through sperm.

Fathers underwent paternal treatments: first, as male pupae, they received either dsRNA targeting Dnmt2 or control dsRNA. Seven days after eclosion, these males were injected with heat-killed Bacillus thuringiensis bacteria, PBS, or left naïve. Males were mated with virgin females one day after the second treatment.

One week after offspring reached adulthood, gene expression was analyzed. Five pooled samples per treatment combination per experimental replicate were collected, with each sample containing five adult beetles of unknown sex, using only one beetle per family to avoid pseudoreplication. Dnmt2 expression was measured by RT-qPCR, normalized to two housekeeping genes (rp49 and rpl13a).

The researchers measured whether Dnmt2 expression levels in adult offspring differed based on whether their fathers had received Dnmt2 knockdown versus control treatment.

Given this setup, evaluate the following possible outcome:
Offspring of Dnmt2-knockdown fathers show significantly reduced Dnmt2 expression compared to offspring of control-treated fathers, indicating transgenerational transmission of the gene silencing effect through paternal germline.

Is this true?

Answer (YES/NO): NO